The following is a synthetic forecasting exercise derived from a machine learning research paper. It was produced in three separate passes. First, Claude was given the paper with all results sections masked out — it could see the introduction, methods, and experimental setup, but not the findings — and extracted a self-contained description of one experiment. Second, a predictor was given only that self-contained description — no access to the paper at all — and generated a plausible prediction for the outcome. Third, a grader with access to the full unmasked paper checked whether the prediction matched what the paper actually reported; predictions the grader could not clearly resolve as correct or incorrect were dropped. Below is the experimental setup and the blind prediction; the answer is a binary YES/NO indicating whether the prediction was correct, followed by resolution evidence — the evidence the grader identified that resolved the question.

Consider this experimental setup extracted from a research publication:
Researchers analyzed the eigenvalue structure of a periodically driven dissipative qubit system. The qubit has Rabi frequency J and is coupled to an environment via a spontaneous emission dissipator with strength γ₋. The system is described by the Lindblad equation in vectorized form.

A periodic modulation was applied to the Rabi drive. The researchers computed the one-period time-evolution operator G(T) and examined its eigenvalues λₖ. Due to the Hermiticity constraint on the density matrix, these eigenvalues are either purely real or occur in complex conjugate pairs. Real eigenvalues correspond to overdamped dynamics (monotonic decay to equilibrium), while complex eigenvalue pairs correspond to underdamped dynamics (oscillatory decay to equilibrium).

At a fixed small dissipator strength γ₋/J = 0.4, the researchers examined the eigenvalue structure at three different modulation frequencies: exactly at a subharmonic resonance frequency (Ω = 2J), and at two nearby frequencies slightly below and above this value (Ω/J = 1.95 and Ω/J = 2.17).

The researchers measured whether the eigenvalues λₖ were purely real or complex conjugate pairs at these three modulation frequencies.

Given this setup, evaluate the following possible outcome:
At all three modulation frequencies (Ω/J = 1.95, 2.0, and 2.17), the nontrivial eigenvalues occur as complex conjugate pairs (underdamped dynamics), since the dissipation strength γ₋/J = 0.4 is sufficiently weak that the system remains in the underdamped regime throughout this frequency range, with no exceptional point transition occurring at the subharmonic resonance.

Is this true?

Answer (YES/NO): NO